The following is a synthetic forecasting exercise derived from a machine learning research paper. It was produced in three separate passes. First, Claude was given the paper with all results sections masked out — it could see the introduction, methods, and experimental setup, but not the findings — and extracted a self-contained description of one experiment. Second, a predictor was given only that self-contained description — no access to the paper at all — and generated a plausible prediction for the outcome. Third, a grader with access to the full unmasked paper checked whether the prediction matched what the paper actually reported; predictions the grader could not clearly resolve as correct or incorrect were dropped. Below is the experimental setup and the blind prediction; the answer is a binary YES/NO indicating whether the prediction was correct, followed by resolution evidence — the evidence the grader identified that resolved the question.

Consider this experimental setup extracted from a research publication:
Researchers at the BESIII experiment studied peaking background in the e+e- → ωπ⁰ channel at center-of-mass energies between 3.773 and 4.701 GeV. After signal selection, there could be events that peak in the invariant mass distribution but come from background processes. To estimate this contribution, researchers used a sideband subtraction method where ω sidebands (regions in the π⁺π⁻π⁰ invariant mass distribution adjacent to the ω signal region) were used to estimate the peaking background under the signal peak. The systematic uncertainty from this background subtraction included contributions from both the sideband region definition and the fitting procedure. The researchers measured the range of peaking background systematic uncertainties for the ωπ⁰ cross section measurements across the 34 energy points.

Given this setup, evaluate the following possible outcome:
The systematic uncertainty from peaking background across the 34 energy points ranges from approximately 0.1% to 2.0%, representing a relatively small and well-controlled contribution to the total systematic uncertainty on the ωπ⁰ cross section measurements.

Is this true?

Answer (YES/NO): YES